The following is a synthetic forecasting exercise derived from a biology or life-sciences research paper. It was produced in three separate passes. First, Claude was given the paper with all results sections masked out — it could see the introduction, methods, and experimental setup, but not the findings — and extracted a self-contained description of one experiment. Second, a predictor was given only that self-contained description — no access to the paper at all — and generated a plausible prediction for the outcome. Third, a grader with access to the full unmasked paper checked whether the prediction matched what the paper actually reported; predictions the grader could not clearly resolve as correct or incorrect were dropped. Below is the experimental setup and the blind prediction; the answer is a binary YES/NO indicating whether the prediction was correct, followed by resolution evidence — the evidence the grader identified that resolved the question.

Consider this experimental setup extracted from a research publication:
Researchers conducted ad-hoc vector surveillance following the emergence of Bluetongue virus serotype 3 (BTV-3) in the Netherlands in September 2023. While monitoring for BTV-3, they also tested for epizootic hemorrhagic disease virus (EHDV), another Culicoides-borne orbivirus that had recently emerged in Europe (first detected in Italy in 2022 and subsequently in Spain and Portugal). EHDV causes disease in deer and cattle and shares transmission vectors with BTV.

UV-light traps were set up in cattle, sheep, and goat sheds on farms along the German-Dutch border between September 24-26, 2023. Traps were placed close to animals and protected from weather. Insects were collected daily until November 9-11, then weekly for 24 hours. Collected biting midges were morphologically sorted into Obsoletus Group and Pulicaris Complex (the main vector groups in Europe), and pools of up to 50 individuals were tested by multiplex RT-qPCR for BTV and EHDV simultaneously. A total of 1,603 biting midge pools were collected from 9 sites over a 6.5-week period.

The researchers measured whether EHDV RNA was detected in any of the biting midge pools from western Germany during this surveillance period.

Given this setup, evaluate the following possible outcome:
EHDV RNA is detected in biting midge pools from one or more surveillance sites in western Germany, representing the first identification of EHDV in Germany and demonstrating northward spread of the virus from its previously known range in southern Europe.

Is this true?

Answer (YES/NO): NO